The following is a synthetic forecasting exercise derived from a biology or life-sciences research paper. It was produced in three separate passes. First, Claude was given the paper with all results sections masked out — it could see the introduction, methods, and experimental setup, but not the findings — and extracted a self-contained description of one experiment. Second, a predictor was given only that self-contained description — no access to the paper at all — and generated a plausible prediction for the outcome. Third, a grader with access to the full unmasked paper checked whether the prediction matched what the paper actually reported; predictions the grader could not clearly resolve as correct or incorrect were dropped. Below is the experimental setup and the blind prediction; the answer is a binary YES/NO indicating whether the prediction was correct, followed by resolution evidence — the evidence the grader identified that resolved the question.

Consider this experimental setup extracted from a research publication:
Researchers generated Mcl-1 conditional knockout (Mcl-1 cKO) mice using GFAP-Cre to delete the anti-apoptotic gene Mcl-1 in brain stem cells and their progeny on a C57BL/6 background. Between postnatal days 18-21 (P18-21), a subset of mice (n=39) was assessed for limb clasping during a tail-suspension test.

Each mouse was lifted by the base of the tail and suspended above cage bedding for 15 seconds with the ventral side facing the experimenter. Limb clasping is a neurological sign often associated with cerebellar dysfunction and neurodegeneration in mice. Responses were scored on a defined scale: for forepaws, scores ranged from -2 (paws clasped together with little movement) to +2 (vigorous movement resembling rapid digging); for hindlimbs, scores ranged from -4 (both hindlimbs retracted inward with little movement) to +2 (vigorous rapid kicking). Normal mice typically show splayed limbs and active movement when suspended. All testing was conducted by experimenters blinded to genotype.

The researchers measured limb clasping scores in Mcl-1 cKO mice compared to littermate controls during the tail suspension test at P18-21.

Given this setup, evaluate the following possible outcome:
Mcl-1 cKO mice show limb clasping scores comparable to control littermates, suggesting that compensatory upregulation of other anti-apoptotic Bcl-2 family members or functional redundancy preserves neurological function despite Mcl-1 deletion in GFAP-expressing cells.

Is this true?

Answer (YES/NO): NO